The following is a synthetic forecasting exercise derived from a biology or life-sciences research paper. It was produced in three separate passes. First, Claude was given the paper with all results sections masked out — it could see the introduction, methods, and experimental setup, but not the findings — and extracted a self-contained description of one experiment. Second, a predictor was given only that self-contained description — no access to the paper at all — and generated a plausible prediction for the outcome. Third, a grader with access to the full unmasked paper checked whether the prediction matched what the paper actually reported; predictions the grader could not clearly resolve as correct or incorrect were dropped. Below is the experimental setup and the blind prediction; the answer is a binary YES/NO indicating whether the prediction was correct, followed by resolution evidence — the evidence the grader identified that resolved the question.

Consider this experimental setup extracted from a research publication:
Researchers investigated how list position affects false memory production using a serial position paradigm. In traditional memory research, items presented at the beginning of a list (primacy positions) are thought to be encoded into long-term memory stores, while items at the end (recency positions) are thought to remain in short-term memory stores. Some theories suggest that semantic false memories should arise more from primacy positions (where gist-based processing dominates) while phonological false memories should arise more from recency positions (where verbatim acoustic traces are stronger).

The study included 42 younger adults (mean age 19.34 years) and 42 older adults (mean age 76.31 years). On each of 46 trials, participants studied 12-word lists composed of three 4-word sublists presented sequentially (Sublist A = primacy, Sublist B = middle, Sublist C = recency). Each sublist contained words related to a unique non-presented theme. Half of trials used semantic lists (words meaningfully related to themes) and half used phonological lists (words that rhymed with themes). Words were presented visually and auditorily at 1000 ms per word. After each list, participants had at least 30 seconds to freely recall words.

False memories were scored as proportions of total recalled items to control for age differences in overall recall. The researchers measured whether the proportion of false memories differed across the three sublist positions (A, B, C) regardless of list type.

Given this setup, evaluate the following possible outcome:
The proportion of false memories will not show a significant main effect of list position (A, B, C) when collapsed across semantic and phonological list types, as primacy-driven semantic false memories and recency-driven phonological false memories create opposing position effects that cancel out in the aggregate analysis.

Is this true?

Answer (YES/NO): NO